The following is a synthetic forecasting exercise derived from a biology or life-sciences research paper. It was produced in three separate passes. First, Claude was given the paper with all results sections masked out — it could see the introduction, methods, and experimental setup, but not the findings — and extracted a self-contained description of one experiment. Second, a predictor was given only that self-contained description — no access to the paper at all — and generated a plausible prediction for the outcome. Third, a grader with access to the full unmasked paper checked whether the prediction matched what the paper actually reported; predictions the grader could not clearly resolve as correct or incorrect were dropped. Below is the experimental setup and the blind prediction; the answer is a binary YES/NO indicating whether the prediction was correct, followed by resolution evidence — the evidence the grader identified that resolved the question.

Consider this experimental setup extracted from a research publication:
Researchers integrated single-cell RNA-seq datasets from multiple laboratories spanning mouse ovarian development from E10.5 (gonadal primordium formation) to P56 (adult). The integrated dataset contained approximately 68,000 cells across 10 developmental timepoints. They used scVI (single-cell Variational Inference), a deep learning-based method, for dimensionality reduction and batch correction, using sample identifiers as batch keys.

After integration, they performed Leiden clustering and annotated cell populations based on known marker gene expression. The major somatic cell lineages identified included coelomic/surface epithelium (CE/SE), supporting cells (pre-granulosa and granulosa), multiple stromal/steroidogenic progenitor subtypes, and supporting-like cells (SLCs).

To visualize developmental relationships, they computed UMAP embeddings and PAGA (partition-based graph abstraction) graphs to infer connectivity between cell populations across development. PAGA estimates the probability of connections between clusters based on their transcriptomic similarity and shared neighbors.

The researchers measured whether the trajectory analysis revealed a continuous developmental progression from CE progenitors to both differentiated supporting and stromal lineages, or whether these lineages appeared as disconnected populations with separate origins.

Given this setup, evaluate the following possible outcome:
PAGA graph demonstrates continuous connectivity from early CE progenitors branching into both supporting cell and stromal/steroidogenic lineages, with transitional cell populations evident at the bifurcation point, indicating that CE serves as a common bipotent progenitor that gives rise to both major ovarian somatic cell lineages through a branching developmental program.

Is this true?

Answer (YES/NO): NO